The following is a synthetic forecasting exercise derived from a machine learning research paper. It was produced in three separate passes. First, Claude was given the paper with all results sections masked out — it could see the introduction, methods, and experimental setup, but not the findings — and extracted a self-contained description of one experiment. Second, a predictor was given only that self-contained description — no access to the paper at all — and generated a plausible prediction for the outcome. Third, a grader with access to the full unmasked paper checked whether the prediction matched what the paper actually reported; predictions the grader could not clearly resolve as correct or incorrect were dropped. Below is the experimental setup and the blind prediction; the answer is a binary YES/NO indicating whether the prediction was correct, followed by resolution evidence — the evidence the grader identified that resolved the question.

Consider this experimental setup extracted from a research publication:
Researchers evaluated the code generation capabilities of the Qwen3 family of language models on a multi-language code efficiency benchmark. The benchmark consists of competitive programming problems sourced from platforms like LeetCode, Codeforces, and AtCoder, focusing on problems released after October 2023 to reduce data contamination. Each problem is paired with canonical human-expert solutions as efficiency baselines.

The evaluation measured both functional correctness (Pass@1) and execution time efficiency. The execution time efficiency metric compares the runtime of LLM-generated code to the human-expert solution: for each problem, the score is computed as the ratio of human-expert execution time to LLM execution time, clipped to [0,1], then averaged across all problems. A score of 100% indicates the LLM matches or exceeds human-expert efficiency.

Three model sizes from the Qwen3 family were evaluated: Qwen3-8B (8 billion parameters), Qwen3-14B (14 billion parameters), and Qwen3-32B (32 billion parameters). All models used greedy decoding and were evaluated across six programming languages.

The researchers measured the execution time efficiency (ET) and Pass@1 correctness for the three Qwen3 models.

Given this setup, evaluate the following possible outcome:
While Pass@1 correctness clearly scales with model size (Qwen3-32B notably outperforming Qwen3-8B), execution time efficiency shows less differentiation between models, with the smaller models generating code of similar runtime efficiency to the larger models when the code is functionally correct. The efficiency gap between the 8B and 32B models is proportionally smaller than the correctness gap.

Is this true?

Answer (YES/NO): NO